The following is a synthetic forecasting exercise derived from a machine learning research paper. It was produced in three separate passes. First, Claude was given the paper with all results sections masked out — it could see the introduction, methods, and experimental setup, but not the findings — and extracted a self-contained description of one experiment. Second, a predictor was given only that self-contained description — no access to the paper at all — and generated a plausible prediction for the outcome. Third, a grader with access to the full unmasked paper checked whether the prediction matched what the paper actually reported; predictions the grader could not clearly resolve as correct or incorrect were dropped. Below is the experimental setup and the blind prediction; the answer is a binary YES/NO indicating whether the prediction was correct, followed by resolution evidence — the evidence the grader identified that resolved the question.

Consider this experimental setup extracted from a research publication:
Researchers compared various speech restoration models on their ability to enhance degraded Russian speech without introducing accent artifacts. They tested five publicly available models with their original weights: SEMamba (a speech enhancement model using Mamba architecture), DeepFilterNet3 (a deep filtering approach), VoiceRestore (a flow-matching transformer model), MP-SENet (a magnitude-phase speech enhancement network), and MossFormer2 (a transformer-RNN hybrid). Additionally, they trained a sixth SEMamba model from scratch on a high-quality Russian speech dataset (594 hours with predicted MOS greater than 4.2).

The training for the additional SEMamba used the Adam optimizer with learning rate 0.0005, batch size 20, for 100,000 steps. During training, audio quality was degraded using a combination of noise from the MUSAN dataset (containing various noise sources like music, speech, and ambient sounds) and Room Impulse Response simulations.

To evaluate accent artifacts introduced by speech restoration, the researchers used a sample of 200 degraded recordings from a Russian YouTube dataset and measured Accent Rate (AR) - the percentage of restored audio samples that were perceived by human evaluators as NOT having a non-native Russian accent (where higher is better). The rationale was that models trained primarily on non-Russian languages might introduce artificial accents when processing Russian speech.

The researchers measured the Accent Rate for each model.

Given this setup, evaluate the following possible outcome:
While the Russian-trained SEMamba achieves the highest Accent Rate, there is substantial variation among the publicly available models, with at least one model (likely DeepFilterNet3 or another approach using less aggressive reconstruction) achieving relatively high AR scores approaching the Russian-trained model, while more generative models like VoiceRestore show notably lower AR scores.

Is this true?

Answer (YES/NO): NO